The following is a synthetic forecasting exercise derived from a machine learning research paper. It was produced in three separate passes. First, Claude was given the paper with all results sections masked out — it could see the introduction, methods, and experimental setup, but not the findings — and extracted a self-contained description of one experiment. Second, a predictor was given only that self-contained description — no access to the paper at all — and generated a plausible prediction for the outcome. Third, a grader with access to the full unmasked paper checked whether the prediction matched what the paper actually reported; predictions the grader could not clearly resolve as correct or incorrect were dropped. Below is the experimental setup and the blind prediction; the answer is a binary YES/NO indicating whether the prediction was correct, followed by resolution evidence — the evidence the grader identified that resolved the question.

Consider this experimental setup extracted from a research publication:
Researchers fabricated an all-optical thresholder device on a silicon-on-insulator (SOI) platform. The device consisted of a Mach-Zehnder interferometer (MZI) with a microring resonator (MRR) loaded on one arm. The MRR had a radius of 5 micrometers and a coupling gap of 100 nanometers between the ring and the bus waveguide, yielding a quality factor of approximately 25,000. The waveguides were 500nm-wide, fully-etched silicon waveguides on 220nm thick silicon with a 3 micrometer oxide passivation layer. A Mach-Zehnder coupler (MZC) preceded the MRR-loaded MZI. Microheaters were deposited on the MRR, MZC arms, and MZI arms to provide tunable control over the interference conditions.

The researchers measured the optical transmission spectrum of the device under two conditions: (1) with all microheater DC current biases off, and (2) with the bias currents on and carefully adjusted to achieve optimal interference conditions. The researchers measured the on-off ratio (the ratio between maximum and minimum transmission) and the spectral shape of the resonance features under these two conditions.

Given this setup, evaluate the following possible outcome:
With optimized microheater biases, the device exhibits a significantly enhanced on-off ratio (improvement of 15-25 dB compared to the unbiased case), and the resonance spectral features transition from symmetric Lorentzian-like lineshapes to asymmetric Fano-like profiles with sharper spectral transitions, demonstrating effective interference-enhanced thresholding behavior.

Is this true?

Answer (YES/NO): NO